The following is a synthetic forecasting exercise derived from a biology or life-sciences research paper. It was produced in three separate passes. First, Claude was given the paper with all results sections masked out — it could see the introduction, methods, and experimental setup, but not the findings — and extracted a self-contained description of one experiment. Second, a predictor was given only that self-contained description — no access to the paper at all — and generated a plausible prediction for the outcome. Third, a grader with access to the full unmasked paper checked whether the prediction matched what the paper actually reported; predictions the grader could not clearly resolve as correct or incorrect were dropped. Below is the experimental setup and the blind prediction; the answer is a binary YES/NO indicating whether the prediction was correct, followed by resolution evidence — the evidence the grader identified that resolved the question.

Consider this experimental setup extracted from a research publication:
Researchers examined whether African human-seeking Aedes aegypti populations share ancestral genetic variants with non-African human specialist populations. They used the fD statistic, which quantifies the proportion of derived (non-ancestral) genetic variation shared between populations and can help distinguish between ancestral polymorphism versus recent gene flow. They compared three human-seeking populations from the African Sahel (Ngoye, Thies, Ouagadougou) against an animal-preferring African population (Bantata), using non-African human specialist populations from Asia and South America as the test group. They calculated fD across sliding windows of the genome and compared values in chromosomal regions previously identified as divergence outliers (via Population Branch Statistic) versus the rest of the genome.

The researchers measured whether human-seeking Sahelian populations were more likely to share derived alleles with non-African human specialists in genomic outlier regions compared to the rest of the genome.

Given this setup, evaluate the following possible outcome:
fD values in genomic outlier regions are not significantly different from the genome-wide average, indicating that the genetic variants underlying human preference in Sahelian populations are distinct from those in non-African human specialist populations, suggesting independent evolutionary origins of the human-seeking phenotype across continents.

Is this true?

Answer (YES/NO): NO